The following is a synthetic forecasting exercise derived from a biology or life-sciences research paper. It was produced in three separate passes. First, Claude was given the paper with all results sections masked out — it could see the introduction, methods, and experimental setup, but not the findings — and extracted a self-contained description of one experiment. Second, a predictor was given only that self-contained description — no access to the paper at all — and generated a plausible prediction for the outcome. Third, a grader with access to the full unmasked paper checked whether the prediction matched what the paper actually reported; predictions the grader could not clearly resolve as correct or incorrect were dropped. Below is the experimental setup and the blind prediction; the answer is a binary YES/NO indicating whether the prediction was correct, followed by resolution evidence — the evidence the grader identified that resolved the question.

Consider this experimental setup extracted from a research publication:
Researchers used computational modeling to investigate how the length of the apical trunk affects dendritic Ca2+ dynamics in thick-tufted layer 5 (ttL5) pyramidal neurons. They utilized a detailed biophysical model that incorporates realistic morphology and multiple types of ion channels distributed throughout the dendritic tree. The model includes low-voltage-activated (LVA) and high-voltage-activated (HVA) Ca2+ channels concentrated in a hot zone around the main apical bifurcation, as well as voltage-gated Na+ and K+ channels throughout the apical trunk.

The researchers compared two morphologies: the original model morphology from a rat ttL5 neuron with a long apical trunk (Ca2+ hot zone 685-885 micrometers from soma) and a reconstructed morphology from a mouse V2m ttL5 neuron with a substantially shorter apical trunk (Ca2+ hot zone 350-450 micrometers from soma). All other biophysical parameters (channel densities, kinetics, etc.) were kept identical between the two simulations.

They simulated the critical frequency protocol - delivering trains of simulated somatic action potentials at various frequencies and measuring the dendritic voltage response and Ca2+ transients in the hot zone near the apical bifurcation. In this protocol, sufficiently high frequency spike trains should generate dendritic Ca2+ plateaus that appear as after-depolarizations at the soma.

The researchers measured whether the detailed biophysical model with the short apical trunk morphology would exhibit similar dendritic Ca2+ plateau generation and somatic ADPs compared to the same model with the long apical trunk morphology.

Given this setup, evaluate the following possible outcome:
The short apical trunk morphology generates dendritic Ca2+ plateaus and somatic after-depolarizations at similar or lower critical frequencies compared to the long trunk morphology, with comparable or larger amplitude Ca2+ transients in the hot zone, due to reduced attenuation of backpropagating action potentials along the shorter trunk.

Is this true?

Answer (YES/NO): NO